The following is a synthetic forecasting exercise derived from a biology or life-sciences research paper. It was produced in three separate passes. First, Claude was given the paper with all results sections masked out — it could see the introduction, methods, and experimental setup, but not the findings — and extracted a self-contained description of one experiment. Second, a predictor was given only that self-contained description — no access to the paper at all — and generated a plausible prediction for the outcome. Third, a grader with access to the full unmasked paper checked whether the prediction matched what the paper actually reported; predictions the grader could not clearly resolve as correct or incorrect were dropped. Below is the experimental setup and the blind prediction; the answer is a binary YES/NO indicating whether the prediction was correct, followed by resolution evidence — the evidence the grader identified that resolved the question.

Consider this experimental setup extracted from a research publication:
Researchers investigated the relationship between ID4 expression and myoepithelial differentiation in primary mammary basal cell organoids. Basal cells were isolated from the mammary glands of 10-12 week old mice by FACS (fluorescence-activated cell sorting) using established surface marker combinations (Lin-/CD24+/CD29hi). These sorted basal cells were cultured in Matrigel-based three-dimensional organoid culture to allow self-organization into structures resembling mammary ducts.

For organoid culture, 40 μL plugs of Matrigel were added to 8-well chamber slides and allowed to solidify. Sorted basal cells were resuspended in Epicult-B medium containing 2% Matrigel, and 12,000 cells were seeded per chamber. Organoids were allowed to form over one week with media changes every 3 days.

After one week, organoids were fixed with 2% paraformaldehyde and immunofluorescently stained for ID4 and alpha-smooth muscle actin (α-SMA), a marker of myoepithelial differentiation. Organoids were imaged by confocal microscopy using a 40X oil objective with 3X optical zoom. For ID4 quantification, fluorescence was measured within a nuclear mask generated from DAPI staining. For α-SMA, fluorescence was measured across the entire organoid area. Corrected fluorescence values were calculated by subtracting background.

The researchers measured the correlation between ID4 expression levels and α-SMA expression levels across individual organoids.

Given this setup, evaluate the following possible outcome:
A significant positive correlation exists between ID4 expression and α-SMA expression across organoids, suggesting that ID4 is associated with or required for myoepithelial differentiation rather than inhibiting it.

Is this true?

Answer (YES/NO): NO